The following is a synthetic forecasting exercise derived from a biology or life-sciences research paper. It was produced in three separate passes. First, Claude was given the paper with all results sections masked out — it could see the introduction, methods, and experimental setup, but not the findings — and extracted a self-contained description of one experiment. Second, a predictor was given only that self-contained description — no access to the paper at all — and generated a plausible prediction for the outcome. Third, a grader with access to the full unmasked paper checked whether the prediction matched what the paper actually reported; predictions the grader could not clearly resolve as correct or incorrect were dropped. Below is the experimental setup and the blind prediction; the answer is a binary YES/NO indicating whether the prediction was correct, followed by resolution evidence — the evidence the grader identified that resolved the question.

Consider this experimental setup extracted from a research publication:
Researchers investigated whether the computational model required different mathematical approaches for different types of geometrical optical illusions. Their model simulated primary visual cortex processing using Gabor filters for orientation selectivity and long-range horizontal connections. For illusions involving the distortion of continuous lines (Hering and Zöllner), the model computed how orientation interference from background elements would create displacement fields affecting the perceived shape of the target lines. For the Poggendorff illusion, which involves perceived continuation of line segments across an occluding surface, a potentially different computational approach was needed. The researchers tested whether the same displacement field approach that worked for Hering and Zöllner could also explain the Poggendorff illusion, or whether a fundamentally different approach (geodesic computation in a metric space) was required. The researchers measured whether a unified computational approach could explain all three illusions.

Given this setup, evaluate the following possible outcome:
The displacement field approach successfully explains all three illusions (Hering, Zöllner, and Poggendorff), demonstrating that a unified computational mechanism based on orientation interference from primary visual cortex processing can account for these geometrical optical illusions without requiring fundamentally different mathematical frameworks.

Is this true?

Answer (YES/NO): NO